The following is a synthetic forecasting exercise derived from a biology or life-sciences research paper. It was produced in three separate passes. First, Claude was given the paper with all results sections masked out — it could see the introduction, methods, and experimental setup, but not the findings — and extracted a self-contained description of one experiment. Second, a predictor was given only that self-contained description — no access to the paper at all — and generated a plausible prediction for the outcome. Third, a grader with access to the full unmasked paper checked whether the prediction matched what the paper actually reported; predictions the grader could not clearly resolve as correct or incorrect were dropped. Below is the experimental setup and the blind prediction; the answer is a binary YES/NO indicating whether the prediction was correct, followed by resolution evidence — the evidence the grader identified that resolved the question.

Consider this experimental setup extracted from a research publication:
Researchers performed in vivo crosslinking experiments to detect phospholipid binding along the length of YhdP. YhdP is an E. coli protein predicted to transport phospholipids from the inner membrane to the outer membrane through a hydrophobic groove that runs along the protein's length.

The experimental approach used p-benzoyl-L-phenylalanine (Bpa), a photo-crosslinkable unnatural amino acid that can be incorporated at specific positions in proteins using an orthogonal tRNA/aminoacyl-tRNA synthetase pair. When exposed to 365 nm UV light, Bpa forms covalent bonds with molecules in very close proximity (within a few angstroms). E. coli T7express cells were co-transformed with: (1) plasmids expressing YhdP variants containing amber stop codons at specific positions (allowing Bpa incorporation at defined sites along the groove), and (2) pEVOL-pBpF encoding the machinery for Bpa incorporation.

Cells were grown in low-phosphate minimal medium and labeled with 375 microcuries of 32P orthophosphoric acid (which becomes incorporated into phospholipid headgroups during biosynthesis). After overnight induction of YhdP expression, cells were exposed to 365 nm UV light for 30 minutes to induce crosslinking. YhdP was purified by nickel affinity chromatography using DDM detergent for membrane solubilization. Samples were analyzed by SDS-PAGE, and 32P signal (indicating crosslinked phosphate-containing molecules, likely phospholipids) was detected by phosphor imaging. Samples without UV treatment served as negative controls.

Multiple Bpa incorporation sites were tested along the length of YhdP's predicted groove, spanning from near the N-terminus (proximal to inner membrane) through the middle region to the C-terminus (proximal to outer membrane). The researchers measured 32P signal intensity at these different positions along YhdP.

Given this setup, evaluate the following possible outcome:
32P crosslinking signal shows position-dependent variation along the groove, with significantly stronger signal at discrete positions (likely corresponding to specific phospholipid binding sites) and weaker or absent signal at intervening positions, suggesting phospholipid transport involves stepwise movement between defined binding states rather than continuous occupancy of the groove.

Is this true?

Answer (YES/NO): NO